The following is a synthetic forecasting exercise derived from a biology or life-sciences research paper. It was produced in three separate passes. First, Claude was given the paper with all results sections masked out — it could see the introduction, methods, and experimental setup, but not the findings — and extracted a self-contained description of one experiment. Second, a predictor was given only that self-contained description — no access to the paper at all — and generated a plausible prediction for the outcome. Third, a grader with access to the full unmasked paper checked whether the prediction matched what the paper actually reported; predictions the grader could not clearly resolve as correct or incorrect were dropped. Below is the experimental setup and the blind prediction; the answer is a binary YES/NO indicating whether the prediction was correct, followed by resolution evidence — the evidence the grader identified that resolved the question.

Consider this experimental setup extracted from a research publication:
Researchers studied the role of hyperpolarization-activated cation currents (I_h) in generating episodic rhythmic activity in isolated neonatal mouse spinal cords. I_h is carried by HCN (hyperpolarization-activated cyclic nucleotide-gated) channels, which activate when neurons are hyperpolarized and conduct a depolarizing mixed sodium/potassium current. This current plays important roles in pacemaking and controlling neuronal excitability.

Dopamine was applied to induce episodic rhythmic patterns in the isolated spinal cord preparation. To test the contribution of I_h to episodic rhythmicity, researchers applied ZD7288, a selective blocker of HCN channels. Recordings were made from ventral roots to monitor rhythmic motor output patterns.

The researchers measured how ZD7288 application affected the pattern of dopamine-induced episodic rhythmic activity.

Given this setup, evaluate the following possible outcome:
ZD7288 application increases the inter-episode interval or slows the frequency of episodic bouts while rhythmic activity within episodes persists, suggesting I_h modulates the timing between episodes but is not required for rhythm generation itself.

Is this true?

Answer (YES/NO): NO